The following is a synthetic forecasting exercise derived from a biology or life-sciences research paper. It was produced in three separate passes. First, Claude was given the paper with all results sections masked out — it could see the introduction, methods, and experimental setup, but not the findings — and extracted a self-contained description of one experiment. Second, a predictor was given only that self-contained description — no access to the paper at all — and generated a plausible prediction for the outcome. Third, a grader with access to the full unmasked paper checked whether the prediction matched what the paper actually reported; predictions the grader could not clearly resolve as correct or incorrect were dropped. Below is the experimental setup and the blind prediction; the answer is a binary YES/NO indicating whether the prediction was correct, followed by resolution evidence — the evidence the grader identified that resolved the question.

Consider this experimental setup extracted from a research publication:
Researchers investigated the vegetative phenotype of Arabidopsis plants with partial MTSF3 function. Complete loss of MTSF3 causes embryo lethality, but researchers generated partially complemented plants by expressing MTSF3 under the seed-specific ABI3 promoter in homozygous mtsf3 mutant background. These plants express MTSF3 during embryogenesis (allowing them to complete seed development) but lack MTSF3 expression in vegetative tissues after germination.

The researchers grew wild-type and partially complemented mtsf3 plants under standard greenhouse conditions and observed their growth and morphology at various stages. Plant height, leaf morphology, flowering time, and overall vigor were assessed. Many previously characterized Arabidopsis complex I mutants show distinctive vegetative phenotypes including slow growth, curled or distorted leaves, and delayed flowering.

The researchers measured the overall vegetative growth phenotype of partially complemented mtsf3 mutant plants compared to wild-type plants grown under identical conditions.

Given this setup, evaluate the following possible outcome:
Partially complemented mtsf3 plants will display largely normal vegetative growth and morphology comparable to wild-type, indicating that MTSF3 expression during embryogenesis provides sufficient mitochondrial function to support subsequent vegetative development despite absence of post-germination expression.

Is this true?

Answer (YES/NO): NO